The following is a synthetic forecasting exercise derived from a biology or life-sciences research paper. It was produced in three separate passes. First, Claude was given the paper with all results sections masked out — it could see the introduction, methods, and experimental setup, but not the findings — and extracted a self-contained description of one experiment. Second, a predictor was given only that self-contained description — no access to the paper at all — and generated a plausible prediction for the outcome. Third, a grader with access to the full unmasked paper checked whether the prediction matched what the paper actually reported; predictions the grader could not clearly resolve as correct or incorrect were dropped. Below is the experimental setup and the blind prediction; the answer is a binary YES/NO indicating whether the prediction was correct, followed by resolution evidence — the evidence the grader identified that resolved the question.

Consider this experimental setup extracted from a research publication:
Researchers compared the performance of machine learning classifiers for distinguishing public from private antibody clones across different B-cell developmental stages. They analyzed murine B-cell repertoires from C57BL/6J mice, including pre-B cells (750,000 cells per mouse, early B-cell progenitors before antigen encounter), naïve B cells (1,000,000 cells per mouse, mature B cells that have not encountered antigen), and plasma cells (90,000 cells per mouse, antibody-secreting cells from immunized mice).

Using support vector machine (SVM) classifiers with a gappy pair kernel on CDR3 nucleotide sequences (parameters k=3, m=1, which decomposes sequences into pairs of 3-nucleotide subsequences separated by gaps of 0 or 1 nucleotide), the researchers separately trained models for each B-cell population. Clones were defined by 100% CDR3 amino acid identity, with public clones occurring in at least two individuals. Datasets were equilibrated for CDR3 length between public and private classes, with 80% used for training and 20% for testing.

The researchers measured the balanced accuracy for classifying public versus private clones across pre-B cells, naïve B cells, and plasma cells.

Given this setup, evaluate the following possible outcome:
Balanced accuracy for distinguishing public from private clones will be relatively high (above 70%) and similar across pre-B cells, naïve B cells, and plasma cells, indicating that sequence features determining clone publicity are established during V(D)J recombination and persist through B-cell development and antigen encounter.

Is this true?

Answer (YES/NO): NO